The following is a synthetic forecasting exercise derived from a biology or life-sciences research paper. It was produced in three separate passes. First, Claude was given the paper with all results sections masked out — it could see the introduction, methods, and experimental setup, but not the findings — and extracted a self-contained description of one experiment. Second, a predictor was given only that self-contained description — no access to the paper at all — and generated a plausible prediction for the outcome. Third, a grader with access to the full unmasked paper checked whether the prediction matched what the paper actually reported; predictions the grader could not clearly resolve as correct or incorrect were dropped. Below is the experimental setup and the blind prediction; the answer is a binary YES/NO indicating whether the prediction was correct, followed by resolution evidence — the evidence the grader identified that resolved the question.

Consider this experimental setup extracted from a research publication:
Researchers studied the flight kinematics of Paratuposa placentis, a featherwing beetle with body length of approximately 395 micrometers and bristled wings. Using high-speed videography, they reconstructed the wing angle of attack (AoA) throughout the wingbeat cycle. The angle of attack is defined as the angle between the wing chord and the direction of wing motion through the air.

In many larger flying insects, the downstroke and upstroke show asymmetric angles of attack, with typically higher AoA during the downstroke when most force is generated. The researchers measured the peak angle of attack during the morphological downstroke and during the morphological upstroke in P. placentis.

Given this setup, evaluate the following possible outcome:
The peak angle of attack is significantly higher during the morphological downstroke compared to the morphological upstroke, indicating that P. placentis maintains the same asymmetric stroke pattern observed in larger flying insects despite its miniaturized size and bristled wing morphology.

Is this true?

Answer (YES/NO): NO